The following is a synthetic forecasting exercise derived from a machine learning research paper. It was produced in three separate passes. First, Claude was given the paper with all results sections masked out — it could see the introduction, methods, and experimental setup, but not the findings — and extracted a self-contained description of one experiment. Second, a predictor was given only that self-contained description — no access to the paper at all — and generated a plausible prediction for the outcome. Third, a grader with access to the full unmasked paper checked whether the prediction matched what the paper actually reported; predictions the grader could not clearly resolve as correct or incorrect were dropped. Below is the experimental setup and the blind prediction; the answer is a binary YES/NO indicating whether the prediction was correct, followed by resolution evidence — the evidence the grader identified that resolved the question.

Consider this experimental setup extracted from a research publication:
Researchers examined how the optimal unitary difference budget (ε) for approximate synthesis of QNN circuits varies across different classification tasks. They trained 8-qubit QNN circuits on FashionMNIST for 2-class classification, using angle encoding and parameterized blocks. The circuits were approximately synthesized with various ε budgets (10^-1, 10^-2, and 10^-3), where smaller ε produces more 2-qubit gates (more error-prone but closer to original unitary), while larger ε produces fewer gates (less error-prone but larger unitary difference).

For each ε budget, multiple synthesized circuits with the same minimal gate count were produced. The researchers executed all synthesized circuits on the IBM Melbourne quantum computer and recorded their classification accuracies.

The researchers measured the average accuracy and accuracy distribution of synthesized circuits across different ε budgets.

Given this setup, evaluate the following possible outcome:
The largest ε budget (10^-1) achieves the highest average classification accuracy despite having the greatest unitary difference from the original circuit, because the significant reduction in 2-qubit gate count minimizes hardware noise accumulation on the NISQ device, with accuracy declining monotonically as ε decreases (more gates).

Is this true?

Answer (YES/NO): NO